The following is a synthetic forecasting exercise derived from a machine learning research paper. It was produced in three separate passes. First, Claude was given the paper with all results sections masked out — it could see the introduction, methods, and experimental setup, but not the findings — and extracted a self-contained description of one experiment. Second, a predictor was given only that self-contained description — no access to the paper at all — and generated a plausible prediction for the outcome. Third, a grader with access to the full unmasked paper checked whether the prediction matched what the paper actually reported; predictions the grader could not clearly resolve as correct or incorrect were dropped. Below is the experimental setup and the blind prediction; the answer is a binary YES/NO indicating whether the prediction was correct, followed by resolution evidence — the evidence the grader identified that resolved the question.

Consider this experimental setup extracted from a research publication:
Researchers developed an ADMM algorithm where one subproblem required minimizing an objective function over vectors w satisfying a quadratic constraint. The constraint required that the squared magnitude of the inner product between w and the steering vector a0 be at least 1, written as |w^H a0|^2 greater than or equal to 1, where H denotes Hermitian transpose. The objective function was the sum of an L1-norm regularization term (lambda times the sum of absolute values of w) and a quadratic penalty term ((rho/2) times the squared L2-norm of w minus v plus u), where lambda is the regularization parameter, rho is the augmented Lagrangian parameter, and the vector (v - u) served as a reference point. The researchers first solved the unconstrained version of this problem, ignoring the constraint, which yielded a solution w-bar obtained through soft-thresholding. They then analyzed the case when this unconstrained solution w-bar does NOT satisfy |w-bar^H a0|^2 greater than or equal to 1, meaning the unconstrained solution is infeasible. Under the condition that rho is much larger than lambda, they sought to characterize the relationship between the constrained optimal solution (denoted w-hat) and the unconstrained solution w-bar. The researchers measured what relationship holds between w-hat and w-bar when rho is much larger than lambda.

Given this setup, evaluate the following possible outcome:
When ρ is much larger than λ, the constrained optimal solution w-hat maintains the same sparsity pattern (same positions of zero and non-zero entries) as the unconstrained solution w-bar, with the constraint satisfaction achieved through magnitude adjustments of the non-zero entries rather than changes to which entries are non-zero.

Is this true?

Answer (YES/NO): NO